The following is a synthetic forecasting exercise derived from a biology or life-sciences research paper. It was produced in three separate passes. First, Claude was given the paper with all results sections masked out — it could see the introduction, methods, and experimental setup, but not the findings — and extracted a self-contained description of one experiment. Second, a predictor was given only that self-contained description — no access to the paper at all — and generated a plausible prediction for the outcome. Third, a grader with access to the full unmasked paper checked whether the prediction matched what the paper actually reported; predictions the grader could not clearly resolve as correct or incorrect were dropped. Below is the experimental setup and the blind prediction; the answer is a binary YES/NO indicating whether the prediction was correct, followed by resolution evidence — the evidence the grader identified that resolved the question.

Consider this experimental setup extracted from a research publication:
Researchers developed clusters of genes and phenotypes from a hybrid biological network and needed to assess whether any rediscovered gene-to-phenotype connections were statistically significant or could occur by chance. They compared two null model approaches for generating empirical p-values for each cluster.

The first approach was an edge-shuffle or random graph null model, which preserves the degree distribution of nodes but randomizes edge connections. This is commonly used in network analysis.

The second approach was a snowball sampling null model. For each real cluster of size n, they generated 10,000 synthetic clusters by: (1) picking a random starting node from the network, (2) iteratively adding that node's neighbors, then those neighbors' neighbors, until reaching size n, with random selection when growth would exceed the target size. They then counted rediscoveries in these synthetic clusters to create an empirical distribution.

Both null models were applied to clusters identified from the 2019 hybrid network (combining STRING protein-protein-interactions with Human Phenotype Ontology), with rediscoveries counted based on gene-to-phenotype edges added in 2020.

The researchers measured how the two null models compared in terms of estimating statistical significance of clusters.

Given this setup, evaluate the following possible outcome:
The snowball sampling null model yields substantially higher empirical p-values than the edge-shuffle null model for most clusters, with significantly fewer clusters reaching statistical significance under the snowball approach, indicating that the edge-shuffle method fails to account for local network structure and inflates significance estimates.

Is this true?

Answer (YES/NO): YES